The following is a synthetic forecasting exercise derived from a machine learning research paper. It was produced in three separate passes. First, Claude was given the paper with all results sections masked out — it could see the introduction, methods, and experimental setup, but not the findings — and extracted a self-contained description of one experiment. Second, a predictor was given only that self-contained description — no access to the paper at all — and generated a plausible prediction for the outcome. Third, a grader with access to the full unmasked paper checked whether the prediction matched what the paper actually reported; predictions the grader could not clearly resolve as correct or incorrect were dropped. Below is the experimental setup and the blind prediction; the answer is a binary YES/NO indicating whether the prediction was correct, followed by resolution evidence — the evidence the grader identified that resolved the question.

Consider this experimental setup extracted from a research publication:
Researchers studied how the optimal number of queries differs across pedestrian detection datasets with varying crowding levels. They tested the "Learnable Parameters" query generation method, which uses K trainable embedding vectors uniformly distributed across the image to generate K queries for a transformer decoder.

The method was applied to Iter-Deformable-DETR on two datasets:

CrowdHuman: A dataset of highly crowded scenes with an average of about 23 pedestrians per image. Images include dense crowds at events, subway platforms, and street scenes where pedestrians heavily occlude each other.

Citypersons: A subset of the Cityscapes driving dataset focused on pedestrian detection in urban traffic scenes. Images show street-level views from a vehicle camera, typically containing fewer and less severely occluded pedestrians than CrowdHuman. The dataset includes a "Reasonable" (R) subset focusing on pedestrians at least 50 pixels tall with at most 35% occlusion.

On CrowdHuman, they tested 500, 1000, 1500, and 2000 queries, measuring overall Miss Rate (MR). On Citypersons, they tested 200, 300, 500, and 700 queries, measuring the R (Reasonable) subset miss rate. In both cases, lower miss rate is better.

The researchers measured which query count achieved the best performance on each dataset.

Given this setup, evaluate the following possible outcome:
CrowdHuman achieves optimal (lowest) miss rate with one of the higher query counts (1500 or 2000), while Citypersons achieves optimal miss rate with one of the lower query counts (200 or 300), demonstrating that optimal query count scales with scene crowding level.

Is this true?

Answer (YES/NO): NO